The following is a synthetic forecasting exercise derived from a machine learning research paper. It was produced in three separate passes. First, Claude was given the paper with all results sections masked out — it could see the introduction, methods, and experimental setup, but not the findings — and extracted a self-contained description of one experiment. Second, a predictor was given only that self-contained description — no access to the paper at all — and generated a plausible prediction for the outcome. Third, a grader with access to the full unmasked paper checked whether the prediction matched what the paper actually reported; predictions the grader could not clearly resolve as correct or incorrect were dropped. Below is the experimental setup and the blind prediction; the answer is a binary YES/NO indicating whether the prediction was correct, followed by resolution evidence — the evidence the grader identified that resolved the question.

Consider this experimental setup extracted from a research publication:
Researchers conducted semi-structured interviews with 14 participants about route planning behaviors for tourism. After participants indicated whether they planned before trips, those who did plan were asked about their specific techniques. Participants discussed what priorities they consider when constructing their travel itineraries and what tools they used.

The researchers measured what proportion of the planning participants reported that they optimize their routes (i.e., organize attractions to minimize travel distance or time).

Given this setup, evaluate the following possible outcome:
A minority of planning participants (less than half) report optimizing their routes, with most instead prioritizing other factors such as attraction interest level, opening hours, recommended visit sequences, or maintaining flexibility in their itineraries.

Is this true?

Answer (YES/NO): NO